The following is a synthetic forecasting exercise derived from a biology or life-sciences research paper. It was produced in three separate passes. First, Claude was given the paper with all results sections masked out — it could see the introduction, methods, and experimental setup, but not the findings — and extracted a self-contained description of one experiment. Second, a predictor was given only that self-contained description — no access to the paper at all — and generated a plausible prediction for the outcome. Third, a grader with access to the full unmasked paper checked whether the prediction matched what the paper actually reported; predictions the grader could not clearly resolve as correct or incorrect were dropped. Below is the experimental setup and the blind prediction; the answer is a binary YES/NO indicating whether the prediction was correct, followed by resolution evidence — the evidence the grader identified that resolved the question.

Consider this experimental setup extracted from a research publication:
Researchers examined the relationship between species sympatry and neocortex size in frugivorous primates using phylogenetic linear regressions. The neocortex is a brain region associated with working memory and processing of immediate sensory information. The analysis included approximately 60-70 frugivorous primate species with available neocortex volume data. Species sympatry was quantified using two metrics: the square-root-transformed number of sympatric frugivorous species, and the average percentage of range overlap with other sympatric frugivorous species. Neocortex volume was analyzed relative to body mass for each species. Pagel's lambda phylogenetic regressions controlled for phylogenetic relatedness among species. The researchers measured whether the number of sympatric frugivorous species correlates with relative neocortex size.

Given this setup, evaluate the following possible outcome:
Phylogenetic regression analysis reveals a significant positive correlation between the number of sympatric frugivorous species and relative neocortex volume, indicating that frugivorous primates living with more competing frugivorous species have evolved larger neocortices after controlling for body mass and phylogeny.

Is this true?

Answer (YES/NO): NO